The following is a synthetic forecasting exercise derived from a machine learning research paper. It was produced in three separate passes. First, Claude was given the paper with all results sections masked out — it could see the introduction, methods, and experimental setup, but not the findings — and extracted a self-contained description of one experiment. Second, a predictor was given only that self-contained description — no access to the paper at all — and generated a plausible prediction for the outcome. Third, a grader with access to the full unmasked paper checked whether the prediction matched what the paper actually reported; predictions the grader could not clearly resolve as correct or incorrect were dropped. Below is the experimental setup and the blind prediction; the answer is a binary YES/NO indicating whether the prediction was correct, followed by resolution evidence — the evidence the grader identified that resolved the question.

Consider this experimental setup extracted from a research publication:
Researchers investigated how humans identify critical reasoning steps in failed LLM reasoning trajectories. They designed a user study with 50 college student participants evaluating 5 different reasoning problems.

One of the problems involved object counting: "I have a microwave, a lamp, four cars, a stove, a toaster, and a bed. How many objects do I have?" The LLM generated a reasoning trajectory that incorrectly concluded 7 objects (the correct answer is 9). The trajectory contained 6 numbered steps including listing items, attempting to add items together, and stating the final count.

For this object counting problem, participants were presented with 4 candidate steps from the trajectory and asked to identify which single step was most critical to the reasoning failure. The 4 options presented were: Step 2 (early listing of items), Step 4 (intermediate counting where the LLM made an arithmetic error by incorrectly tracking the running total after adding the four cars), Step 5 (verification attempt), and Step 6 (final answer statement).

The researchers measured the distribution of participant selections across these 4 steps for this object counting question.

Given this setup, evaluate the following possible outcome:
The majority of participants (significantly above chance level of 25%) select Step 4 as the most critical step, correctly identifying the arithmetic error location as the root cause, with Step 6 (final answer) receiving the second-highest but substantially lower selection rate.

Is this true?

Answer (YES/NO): YES